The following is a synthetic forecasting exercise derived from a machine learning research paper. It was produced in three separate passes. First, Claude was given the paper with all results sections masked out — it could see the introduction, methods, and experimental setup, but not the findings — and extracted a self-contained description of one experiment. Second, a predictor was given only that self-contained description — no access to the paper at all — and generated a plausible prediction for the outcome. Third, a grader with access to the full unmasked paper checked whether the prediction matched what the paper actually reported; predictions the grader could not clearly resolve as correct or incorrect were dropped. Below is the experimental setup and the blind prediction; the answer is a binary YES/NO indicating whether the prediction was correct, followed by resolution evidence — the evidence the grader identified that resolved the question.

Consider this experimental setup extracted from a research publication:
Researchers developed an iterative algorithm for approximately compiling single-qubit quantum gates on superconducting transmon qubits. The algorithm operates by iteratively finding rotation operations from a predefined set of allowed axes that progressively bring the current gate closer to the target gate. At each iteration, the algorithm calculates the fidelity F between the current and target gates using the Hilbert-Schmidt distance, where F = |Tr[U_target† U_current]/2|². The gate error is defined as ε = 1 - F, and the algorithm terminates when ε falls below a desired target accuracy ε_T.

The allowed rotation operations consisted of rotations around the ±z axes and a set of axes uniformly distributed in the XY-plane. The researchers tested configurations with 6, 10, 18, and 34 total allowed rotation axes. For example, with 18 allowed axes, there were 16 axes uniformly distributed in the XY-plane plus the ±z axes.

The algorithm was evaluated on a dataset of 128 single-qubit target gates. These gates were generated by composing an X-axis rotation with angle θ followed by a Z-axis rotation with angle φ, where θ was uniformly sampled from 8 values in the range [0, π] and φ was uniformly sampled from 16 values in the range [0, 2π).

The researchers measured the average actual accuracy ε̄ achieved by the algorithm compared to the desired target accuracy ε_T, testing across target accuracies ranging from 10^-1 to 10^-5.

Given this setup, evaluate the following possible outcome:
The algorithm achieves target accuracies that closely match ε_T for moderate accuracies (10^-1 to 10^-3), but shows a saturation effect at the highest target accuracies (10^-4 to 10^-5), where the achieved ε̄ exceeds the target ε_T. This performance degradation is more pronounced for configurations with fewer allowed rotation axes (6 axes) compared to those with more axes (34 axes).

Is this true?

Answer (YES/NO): NO